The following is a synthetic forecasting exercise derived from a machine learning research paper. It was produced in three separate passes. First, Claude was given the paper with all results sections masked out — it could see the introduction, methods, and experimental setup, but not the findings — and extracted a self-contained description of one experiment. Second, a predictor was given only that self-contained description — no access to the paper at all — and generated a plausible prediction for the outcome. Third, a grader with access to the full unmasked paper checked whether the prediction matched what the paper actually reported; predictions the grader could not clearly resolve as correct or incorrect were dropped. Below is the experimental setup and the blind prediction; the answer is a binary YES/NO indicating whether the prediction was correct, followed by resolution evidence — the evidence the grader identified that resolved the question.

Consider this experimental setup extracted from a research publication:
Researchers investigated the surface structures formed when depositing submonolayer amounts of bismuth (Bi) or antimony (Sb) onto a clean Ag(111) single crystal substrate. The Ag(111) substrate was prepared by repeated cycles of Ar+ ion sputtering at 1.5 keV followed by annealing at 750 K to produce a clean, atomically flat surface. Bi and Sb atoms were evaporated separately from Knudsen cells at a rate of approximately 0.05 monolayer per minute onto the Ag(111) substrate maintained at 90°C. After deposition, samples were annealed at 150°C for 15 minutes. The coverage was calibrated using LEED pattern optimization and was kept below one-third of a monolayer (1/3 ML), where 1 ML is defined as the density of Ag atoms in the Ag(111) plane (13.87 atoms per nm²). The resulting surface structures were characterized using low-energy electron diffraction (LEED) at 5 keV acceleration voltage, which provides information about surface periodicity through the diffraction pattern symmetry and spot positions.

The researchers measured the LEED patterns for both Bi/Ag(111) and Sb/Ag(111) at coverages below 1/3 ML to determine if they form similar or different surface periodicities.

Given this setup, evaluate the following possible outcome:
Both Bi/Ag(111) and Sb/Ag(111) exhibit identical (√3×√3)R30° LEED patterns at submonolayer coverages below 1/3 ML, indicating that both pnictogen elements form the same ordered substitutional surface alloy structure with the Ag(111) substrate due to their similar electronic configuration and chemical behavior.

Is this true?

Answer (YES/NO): YES